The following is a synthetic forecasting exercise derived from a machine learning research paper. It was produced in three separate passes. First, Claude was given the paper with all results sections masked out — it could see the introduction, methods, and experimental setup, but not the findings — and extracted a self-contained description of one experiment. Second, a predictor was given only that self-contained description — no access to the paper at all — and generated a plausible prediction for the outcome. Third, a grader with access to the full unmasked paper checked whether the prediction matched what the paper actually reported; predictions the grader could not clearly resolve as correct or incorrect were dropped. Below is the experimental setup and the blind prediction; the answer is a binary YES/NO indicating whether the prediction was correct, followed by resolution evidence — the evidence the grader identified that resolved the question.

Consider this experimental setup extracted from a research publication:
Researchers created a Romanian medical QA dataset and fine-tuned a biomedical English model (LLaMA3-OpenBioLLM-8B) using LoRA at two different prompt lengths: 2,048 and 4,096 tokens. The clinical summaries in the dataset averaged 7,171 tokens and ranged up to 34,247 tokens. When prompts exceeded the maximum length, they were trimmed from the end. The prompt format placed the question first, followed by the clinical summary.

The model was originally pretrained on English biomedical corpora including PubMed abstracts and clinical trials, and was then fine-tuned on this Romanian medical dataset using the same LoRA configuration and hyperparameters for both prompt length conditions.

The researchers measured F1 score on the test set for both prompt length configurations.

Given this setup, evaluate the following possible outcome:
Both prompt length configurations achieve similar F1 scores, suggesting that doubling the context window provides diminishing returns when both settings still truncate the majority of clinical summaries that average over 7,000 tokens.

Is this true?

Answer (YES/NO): NO